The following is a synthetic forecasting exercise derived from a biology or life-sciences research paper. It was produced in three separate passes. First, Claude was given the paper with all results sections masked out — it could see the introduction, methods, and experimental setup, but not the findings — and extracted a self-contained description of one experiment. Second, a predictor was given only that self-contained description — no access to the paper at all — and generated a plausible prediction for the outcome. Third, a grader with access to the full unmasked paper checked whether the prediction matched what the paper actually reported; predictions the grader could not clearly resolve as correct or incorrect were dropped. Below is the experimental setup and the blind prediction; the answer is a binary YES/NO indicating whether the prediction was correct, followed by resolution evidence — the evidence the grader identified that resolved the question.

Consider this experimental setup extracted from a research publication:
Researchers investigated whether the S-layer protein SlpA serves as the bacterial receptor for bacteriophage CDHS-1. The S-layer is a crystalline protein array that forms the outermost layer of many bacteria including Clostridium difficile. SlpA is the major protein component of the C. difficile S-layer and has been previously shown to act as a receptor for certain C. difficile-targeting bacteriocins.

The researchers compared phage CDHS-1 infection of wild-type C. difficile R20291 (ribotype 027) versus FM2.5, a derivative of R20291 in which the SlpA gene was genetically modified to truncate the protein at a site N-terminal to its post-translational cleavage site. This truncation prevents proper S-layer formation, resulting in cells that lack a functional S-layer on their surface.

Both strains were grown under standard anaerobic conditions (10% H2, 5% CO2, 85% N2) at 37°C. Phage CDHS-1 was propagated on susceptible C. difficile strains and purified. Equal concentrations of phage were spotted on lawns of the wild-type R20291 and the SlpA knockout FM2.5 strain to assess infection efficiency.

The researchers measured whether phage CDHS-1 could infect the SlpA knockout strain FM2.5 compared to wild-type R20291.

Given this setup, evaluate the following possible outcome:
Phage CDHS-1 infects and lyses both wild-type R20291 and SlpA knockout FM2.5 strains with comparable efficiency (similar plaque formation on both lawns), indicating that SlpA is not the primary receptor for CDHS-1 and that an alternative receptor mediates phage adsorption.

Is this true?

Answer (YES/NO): NO